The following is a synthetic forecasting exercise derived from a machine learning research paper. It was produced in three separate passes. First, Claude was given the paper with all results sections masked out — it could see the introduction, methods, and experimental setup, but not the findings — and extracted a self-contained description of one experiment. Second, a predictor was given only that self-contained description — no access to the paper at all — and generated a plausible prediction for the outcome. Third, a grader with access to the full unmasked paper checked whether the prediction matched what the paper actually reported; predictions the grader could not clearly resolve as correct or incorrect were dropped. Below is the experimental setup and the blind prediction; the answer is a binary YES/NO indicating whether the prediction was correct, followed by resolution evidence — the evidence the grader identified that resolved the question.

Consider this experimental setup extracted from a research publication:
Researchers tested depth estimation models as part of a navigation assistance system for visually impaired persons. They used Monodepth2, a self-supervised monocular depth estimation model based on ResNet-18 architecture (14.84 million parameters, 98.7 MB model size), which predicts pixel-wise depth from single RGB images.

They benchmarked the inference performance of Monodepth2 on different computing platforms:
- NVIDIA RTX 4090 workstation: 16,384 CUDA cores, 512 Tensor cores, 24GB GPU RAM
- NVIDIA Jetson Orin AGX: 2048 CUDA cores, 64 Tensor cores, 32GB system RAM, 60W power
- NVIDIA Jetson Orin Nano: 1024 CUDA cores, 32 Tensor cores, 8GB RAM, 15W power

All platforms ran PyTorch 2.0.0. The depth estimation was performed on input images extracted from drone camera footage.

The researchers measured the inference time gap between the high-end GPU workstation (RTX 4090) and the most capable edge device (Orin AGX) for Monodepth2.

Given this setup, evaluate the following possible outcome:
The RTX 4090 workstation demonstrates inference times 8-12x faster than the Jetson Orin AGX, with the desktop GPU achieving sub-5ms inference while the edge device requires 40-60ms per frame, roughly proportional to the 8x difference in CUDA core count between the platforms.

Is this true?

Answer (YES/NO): NO